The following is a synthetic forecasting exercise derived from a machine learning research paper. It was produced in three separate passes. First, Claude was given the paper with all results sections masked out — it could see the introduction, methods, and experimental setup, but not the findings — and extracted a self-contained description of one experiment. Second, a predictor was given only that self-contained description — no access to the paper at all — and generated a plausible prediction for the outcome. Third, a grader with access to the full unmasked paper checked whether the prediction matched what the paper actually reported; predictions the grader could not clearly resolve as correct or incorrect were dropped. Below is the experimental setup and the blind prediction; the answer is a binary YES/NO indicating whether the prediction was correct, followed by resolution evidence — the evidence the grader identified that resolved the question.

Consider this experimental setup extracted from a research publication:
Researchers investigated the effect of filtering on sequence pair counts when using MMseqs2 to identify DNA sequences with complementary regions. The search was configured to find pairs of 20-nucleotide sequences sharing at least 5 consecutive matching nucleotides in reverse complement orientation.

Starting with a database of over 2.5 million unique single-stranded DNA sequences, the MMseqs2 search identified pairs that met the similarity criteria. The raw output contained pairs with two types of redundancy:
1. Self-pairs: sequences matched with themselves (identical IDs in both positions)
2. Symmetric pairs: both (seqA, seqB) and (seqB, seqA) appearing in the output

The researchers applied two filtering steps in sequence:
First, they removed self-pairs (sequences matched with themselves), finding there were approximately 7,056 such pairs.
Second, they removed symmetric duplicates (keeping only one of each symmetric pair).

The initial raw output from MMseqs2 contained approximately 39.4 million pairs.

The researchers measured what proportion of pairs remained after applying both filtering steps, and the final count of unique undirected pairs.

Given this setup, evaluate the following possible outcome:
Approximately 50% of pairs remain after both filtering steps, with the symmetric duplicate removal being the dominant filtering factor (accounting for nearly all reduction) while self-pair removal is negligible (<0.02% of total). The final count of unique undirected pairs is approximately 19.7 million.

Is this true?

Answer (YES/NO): NO